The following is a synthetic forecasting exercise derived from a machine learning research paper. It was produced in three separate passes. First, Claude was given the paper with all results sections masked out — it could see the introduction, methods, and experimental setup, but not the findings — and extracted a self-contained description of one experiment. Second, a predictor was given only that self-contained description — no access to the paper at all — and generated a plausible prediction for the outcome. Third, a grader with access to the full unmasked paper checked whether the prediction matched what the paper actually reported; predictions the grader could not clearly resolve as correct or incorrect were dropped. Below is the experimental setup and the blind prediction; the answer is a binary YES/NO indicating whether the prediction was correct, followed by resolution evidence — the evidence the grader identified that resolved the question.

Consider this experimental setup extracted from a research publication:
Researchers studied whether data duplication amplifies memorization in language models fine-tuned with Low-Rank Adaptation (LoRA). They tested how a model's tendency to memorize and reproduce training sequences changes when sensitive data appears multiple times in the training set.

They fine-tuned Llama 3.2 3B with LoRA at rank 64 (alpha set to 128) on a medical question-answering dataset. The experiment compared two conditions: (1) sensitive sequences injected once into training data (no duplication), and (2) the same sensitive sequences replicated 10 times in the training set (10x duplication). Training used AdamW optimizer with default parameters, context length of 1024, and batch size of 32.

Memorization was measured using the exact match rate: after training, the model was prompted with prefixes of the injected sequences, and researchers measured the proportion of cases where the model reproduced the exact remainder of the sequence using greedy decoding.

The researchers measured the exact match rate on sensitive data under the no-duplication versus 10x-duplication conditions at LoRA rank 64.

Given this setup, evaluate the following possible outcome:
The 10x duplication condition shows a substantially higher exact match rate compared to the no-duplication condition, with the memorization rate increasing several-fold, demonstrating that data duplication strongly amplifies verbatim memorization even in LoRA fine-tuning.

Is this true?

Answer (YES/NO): YES